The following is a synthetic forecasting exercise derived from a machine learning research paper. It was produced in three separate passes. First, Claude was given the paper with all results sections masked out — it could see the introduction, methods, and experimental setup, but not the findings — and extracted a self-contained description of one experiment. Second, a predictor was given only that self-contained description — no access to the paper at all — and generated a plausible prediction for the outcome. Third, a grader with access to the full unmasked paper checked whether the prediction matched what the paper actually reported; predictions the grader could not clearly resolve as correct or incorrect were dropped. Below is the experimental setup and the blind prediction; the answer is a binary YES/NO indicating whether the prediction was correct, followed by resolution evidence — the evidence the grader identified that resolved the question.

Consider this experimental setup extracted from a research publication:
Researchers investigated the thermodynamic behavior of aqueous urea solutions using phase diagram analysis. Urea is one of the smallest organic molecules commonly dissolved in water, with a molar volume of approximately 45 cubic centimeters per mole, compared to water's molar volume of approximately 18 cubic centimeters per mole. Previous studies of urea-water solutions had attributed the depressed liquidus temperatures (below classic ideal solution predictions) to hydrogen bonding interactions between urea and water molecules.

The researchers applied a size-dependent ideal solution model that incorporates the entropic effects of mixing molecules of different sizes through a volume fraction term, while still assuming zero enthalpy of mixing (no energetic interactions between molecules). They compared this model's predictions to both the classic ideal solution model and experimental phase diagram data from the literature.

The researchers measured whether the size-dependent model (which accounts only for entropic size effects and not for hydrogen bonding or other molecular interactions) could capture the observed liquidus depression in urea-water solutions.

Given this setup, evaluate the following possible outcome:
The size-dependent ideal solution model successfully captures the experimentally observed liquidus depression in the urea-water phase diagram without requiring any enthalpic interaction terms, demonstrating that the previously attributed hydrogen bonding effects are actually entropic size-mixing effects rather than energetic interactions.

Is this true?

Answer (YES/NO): YES